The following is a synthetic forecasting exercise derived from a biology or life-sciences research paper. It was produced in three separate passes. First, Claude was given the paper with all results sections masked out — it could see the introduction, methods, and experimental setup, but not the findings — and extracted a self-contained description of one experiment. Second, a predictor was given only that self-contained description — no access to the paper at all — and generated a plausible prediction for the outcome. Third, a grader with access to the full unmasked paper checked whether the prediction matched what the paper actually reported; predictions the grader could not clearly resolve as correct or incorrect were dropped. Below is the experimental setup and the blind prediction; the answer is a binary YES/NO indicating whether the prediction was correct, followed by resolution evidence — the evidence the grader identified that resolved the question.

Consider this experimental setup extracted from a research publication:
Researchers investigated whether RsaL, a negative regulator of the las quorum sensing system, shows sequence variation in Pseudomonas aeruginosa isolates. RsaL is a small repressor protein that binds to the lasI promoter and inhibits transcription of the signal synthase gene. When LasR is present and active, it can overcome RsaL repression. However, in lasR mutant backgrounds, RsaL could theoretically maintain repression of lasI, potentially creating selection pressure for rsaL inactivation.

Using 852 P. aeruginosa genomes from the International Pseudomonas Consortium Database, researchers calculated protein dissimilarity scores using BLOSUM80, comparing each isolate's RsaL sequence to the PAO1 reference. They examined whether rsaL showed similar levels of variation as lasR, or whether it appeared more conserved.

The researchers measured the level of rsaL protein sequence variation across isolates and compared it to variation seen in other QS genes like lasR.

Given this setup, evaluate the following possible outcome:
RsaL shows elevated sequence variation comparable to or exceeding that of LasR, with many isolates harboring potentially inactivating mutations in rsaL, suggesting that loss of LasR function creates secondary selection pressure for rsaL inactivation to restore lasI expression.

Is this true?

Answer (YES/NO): NO